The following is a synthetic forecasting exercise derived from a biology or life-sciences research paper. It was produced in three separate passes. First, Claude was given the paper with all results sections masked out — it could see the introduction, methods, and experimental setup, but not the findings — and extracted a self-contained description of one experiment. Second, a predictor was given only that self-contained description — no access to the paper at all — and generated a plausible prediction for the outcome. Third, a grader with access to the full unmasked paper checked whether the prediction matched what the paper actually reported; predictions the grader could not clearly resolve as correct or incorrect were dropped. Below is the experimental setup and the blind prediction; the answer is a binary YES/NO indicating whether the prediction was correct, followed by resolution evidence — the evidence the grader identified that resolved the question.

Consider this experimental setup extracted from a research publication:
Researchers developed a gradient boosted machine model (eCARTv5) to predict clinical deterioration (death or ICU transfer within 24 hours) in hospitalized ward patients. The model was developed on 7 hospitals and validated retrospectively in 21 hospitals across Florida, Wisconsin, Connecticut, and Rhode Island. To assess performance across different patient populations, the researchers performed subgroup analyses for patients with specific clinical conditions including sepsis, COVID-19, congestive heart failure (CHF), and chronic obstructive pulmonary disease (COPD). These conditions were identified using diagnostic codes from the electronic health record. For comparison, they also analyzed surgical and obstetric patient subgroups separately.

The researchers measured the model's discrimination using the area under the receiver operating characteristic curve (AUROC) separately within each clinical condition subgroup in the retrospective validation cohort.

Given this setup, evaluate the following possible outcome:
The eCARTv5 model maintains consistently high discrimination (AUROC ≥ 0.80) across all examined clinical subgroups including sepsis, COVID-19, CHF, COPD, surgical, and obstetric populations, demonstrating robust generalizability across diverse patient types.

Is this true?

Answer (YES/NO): YES